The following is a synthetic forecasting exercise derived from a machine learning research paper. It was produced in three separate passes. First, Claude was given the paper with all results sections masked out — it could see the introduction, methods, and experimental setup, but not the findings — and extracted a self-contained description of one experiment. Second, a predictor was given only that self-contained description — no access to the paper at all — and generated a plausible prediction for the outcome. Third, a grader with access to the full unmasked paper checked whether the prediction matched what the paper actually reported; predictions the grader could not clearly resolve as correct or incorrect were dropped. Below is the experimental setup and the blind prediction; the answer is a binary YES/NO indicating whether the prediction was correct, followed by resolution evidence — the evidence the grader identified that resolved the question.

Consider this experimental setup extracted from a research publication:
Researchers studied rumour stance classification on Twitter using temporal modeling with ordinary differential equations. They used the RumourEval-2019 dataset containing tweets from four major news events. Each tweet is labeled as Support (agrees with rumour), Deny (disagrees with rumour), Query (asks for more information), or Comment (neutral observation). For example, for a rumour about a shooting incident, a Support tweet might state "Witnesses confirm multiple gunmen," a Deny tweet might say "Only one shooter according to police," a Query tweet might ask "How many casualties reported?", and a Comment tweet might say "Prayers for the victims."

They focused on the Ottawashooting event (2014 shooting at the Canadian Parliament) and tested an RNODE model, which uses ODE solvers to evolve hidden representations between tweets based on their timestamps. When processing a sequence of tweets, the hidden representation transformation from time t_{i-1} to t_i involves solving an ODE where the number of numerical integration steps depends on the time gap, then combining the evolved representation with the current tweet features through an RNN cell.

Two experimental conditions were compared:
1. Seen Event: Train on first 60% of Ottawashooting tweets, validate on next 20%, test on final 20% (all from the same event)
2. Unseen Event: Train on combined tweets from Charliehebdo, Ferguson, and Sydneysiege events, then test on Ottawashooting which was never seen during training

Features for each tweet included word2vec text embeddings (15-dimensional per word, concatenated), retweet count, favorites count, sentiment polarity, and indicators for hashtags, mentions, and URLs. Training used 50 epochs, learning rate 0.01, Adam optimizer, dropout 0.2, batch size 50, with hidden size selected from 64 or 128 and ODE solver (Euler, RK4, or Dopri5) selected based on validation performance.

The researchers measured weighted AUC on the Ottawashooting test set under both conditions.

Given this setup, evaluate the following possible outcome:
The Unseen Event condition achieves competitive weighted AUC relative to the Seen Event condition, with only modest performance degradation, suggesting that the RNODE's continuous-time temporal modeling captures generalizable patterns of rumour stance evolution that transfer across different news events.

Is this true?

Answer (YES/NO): NO